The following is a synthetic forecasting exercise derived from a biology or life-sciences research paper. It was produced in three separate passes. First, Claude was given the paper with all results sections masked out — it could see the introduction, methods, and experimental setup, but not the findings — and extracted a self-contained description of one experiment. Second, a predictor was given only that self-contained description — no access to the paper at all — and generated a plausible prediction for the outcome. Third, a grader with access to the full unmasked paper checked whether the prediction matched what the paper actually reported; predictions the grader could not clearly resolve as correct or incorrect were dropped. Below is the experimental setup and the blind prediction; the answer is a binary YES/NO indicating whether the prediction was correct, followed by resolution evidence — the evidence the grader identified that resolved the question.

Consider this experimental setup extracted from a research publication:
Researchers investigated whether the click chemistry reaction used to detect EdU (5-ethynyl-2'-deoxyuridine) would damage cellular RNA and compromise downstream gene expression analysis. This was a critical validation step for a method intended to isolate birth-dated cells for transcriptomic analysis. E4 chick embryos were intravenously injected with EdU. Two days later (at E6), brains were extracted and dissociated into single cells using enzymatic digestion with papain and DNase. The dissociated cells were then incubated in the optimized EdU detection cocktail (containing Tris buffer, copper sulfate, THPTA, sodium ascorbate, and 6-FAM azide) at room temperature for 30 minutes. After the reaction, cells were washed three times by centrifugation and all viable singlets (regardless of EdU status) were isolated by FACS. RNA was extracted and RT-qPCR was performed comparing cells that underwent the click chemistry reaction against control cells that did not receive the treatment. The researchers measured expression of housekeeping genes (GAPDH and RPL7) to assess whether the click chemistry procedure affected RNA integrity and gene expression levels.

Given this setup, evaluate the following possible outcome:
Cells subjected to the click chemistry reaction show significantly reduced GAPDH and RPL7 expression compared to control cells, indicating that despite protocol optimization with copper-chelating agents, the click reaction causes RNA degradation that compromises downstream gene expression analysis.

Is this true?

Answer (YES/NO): NO